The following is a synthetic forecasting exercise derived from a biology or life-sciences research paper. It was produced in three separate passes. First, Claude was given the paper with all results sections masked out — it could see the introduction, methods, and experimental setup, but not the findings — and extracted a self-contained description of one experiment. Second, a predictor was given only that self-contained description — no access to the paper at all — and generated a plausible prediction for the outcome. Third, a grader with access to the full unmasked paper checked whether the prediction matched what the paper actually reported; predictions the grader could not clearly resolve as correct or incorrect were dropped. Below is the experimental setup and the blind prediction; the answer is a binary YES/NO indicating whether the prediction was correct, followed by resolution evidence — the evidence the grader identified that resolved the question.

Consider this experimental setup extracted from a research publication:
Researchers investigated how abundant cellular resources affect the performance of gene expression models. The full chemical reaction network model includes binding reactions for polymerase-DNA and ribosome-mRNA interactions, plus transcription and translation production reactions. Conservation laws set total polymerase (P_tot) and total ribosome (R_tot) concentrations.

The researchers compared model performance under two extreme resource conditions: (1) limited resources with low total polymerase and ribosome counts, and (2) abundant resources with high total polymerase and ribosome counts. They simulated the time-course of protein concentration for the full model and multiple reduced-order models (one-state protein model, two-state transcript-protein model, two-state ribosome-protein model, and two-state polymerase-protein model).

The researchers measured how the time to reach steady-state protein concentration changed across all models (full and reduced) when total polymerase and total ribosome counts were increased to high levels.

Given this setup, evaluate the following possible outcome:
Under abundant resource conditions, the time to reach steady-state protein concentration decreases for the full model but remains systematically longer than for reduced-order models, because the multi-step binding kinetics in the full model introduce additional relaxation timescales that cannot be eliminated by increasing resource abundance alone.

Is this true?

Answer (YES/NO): NO